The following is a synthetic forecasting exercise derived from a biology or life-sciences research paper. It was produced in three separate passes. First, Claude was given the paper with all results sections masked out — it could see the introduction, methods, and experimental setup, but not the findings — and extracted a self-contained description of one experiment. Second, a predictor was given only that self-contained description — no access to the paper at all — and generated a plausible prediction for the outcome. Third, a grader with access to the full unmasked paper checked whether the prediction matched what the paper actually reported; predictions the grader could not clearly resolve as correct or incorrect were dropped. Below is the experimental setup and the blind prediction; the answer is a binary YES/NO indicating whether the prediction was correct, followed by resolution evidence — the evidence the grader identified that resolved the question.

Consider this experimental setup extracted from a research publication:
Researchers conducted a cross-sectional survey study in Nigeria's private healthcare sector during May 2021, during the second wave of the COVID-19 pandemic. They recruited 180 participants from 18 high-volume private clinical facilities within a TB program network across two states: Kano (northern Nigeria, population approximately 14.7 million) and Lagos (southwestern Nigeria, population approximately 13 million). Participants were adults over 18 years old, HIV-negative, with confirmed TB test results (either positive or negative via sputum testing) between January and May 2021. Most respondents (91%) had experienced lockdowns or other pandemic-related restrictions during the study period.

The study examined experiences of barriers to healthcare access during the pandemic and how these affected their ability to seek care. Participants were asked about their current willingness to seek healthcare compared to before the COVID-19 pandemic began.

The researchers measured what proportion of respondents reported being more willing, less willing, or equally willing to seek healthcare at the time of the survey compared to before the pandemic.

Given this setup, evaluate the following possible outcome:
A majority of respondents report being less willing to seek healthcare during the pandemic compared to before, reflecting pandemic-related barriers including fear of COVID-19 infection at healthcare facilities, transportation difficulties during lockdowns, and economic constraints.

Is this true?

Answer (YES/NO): NO